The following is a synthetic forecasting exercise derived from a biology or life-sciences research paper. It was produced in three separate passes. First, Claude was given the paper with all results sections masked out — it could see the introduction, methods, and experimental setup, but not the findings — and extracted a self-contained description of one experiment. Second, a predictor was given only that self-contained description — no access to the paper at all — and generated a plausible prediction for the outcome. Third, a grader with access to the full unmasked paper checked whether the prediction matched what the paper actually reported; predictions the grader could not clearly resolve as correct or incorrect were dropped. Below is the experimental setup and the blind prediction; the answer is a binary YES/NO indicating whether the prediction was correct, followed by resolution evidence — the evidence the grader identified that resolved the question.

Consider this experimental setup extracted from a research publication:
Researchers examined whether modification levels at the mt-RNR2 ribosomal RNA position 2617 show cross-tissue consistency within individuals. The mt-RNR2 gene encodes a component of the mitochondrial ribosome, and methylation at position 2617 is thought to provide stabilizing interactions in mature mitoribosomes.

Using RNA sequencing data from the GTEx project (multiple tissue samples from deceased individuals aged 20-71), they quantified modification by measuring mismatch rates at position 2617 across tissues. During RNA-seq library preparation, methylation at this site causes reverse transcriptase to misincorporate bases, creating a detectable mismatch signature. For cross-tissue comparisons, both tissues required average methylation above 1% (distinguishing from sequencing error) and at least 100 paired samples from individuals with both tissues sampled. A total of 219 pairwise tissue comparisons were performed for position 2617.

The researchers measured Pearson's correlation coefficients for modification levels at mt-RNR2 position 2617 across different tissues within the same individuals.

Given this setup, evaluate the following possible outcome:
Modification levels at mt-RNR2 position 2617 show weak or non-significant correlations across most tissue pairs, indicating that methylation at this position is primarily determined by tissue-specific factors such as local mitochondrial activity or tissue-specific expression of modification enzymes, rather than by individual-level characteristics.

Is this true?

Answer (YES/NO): NO